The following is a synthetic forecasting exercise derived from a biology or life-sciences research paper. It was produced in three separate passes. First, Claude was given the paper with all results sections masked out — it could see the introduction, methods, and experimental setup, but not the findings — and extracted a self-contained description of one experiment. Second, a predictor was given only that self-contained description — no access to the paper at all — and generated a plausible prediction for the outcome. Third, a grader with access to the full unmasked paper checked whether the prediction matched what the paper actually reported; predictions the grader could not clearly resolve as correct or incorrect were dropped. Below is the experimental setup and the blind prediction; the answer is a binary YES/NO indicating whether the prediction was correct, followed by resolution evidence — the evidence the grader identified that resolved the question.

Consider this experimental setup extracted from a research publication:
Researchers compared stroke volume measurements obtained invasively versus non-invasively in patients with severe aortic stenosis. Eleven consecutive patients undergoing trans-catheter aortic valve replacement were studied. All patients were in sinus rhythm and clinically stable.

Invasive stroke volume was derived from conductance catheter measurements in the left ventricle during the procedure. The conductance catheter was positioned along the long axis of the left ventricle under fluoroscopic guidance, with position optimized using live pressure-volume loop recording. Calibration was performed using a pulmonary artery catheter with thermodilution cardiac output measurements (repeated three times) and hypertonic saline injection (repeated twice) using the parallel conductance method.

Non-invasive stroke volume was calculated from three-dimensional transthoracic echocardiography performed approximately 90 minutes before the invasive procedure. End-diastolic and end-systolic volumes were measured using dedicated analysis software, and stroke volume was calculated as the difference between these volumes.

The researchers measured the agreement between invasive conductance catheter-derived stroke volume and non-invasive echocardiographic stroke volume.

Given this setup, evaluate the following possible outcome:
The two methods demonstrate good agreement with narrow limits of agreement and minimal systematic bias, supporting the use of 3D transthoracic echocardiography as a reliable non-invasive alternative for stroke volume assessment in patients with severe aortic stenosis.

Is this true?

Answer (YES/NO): NO